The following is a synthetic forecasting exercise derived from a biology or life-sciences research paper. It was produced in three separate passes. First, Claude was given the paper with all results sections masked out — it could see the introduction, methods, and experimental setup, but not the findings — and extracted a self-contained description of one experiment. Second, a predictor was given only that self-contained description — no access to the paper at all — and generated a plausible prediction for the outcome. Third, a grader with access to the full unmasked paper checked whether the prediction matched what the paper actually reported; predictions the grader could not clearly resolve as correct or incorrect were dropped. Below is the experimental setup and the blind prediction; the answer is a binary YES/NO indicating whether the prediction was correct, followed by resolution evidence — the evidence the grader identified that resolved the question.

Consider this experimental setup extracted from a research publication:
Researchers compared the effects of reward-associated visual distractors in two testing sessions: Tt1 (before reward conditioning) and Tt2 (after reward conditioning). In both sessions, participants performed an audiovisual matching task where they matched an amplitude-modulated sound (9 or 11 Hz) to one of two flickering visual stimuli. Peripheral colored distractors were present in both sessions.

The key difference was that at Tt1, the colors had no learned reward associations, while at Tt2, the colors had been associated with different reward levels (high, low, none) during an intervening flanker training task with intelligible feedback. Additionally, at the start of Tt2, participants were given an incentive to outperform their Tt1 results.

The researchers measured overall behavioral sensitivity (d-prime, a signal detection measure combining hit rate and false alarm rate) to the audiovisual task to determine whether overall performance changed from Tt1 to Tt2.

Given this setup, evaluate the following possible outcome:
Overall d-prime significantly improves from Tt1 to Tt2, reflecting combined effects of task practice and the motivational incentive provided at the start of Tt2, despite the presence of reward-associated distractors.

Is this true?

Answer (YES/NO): NO